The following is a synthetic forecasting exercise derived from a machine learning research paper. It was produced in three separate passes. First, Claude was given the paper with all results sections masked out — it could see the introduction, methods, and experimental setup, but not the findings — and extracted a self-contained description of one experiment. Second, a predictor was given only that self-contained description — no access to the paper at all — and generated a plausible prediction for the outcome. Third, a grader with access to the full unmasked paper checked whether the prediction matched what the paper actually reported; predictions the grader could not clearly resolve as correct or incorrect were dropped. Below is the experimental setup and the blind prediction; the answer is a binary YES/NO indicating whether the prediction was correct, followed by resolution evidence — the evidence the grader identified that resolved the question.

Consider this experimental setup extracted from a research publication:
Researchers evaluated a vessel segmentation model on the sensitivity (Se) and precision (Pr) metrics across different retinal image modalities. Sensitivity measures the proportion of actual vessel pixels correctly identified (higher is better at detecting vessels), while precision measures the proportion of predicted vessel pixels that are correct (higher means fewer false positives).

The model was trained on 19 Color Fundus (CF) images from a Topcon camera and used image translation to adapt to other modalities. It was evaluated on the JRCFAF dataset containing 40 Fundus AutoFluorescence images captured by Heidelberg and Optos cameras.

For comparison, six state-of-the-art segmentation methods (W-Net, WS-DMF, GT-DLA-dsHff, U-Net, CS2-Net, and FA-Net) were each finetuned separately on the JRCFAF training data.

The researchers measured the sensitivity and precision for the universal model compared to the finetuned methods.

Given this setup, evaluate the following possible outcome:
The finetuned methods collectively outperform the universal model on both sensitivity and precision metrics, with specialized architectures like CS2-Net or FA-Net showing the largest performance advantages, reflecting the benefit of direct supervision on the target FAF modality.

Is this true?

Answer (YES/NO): NO